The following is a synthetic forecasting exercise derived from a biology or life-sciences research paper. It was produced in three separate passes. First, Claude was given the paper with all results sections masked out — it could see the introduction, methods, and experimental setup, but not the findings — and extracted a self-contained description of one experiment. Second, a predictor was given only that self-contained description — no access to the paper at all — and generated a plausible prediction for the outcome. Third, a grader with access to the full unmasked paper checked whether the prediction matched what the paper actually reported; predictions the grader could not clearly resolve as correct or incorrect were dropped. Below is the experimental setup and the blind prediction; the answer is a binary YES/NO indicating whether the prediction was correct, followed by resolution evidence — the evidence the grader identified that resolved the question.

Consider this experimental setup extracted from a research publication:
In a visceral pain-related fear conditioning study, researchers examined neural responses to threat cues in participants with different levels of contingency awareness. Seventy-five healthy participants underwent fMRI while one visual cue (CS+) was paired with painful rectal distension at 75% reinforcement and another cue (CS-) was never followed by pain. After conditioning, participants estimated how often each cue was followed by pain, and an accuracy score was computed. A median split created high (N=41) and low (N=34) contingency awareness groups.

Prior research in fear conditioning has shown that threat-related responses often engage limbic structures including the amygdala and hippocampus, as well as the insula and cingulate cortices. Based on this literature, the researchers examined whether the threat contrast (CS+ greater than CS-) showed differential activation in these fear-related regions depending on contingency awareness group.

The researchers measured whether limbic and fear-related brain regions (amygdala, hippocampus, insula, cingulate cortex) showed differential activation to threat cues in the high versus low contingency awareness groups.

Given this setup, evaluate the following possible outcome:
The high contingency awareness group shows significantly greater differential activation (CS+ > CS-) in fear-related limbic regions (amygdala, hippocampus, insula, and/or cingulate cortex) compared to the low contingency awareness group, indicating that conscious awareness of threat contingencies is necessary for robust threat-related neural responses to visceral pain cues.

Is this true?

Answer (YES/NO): NO